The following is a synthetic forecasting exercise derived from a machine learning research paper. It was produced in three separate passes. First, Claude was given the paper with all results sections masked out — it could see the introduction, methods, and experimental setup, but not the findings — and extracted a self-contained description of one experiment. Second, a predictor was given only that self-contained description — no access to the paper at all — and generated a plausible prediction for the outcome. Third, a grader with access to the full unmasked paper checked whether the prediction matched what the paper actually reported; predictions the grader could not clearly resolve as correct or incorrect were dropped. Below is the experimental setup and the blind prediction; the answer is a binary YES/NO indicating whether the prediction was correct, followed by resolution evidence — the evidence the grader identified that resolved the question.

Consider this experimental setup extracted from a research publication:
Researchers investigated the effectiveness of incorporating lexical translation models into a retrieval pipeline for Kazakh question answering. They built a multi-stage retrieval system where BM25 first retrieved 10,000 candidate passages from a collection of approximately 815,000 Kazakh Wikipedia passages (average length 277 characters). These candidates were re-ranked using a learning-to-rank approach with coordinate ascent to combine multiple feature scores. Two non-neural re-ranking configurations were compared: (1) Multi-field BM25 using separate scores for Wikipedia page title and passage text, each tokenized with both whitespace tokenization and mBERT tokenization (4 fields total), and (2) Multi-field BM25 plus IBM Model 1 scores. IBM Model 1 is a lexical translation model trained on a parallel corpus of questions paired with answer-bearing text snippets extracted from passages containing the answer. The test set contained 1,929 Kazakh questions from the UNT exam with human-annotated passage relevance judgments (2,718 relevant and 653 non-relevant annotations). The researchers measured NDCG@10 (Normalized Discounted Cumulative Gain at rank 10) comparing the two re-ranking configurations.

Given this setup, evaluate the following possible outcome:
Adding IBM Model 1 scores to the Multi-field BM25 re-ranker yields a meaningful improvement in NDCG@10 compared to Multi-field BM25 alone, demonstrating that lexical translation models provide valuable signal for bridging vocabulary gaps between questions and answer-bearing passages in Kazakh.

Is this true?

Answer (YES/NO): YES